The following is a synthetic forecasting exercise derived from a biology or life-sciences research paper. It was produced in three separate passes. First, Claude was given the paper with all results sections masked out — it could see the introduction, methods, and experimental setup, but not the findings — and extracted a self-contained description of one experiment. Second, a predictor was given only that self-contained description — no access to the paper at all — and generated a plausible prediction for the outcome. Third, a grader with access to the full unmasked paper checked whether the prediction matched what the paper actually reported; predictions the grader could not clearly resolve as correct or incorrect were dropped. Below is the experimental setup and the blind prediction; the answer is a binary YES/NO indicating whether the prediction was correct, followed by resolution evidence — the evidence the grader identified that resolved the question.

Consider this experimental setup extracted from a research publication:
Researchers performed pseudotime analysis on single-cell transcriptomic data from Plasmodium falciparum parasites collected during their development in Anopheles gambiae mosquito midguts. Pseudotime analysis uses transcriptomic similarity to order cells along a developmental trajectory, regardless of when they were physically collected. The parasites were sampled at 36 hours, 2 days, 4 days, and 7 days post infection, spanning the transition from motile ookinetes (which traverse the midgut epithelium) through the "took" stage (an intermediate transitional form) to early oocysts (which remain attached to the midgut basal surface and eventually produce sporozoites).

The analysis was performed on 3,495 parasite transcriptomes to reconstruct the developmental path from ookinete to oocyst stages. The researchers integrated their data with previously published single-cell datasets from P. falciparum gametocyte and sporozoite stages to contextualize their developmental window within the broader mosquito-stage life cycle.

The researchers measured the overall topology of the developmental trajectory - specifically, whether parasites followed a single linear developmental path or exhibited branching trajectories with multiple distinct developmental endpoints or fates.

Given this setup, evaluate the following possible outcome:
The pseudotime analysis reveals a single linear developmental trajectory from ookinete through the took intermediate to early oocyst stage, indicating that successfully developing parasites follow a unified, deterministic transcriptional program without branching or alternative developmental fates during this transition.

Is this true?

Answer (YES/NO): YES